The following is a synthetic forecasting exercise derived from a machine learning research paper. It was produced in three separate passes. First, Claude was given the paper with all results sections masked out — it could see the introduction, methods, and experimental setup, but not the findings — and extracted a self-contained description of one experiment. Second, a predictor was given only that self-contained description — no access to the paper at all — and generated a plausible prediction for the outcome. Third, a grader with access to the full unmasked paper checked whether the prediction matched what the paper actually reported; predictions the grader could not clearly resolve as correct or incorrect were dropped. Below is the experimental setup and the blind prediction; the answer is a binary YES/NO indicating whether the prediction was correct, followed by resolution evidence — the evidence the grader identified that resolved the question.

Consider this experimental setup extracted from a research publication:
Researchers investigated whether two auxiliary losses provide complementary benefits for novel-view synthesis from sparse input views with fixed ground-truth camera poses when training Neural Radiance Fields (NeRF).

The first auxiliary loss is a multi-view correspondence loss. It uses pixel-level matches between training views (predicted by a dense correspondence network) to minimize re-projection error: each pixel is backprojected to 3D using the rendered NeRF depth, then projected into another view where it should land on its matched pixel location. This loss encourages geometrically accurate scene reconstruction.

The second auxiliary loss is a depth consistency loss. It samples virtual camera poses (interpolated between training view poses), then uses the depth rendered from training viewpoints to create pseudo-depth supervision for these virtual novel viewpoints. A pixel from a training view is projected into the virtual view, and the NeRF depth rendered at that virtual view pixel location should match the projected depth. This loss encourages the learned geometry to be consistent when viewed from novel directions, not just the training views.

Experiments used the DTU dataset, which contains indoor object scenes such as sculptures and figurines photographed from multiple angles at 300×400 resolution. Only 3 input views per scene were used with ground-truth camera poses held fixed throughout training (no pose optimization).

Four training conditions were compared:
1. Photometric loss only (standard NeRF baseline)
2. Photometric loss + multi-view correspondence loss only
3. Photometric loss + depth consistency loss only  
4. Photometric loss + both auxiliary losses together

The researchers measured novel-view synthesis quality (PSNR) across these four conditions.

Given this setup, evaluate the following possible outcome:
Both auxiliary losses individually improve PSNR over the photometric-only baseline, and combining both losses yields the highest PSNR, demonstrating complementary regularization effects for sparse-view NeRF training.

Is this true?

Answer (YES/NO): NO